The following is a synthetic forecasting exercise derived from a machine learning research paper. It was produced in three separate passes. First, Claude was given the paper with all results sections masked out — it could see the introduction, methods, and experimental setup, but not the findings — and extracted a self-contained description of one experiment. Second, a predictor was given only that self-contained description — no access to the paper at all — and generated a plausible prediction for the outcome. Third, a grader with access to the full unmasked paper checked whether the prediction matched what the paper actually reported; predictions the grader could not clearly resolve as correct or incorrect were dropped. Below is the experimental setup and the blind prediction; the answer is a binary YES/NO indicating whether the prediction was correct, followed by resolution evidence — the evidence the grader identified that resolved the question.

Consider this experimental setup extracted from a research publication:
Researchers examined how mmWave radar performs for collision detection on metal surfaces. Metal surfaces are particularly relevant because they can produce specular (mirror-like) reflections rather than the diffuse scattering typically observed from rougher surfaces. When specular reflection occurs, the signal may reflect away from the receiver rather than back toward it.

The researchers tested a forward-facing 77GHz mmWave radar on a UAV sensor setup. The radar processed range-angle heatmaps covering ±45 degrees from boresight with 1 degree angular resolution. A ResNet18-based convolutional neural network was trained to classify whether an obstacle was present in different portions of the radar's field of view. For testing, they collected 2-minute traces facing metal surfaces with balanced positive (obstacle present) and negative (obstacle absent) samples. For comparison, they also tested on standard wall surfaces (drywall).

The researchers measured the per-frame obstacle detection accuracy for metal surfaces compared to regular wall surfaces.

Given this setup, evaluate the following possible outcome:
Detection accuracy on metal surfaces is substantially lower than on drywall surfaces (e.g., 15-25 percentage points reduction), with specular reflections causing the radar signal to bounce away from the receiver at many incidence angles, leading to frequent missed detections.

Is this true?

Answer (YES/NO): YES